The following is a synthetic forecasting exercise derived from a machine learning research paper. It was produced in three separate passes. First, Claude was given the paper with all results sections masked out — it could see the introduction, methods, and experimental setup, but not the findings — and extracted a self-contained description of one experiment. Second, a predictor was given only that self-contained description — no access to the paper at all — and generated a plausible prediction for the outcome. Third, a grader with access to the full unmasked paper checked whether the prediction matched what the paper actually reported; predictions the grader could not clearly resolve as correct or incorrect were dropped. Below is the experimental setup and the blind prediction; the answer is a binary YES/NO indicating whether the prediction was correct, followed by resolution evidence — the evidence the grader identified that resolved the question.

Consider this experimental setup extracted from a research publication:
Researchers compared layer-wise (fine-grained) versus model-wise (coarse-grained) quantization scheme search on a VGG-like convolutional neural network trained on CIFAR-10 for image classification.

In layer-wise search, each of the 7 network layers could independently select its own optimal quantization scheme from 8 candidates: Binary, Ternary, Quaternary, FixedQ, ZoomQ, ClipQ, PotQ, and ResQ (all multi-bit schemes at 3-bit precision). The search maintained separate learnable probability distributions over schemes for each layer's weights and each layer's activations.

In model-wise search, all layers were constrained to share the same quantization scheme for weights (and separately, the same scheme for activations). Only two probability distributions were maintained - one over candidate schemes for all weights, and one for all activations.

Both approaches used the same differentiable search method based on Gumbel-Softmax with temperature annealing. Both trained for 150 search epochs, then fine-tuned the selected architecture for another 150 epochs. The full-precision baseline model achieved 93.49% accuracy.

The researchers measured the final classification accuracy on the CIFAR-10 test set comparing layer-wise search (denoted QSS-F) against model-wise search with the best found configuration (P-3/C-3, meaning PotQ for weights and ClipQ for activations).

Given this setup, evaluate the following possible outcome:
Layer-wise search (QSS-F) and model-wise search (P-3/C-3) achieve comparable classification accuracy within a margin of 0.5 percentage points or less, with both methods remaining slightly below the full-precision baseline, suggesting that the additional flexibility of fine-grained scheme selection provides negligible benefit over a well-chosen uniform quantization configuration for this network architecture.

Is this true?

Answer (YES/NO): YES